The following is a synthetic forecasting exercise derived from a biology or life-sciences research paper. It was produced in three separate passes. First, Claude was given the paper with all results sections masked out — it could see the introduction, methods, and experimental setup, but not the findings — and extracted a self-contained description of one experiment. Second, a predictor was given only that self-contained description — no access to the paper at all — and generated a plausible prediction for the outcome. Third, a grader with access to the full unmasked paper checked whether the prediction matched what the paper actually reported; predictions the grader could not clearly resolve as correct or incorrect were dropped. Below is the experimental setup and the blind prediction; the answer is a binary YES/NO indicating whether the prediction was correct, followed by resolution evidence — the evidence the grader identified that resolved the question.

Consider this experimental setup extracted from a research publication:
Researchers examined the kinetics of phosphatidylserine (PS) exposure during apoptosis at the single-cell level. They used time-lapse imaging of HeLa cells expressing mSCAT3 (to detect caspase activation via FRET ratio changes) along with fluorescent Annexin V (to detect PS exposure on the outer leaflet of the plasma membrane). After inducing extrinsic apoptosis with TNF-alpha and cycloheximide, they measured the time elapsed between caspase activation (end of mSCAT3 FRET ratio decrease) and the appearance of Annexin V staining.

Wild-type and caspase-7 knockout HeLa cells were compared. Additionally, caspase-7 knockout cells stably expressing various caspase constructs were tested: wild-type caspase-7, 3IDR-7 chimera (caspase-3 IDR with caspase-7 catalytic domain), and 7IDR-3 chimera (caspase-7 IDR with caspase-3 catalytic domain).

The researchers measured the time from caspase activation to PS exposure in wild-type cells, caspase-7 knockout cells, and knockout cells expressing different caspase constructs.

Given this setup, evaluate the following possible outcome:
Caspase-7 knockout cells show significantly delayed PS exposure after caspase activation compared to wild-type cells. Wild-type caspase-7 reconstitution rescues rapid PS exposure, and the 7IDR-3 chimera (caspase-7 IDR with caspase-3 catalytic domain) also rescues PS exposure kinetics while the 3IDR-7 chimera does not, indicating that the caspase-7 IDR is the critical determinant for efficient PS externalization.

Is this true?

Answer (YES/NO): YES